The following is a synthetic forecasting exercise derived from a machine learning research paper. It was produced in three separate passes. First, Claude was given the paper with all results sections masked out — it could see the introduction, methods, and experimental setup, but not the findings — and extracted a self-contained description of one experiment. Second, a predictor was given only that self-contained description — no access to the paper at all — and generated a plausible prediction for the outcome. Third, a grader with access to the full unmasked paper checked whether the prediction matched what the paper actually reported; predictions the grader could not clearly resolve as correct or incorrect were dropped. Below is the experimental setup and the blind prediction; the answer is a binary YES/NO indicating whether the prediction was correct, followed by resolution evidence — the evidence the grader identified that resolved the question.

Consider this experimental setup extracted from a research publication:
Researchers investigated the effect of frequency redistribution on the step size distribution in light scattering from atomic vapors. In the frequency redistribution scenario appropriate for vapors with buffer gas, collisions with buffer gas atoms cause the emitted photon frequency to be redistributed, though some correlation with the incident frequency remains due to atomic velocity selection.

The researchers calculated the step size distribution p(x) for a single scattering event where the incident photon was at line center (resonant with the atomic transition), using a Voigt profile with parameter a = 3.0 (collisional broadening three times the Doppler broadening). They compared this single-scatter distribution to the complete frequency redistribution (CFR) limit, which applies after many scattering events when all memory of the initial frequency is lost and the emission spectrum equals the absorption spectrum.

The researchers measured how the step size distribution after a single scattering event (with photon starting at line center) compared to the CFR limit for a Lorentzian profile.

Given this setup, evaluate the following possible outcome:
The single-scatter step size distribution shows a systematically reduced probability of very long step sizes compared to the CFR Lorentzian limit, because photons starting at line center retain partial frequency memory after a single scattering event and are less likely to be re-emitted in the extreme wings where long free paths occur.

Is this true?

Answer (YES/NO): NO